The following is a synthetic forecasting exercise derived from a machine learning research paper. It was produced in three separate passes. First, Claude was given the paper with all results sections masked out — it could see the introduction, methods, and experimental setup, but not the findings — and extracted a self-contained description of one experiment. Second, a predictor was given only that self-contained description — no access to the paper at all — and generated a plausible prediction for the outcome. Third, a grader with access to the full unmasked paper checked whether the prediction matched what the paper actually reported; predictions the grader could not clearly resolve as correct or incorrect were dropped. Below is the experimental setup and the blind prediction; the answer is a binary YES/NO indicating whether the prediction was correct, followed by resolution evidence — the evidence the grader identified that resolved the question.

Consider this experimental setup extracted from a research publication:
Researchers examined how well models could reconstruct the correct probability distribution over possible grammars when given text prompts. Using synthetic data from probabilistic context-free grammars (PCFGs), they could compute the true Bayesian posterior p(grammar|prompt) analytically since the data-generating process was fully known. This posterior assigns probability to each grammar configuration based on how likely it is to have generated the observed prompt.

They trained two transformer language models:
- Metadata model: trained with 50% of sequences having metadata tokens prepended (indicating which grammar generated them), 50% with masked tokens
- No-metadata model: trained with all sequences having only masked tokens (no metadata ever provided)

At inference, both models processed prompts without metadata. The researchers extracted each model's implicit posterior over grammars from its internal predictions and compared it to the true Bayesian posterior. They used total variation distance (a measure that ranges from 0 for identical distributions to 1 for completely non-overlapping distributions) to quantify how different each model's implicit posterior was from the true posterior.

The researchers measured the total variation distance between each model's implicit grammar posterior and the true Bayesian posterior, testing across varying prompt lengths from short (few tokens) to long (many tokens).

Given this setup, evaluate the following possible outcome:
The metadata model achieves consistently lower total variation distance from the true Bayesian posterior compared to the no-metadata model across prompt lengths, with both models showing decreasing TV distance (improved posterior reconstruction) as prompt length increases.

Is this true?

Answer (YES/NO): NO